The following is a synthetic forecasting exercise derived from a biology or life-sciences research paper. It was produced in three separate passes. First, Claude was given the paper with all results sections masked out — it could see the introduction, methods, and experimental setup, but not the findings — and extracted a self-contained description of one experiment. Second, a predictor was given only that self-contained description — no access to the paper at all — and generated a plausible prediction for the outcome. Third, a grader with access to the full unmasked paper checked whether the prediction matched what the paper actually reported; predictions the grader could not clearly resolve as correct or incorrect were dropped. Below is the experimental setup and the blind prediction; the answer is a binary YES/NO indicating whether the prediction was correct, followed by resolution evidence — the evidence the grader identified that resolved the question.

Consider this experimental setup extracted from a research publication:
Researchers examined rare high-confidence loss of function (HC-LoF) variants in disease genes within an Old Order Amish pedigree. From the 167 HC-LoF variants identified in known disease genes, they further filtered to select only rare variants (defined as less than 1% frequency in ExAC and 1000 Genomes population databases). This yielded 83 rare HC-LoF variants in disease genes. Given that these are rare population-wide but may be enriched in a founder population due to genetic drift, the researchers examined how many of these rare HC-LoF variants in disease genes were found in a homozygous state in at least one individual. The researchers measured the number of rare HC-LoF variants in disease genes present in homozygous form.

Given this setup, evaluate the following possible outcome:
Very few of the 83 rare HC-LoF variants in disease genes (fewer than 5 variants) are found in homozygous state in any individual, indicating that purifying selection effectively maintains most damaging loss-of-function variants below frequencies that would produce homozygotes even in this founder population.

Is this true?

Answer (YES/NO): NO